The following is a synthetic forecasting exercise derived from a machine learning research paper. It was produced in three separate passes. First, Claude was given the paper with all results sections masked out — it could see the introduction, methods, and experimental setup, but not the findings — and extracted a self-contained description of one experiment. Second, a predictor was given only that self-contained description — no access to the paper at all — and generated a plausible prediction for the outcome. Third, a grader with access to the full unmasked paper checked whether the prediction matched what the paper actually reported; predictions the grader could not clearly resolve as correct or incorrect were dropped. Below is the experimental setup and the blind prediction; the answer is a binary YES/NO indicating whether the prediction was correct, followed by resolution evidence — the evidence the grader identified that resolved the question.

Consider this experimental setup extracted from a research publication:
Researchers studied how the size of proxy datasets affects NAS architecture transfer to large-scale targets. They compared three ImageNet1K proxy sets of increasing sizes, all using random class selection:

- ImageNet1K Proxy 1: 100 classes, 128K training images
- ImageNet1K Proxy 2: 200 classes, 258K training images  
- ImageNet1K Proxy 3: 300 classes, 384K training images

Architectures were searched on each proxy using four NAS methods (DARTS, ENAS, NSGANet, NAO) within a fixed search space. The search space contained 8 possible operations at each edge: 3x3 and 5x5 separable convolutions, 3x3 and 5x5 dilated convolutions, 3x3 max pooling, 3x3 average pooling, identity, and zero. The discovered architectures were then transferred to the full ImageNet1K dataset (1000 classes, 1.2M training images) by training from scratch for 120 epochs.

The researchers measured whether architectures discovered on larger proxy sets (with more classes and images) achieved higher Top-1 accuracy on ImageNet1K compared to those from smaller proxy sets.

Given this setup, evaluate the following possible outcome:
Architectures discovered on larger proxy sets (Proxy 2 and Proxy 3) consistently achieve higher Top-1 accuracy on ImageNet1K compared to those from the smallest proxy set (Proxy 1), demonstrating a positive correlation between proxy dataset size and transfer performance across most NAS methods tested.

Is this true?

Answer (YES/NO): NO